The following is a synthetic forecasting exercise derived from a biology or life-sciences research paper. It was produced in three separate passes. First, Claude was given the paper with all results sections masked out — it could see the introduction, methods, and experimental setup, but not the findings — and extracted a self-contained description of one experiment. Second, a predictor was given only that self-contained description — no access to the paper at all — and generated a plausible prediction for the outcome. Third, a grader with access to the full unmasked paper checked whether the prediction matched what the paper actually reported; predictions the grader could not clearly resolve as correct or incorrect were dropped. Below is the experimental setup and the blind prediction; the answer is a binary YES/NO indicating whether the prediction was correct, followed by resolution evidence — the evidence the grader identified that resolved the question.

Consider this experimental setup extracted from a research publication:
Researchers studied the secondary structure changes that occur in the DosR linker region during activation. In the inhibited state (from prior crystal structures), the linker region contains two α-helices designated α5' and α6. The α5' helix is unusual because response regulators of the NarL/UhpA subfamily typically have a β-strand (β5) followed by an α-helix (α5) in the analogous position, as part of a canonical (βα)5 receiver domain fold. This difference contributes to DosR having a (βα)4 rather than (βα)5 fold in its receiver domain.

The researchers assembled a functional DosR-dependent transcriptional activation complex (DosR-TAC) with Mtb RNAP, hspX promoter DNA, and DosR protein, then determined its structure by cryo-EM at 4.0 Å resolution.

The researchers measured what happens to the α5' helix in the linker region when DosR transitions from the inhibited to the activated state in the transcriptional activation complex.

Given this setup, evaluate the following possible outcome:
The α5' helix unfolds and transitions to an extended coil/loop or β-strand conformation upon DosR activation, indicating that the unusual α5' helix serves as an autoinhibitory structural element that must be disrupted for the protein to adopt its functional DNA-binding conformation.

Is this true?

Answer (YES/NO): NO